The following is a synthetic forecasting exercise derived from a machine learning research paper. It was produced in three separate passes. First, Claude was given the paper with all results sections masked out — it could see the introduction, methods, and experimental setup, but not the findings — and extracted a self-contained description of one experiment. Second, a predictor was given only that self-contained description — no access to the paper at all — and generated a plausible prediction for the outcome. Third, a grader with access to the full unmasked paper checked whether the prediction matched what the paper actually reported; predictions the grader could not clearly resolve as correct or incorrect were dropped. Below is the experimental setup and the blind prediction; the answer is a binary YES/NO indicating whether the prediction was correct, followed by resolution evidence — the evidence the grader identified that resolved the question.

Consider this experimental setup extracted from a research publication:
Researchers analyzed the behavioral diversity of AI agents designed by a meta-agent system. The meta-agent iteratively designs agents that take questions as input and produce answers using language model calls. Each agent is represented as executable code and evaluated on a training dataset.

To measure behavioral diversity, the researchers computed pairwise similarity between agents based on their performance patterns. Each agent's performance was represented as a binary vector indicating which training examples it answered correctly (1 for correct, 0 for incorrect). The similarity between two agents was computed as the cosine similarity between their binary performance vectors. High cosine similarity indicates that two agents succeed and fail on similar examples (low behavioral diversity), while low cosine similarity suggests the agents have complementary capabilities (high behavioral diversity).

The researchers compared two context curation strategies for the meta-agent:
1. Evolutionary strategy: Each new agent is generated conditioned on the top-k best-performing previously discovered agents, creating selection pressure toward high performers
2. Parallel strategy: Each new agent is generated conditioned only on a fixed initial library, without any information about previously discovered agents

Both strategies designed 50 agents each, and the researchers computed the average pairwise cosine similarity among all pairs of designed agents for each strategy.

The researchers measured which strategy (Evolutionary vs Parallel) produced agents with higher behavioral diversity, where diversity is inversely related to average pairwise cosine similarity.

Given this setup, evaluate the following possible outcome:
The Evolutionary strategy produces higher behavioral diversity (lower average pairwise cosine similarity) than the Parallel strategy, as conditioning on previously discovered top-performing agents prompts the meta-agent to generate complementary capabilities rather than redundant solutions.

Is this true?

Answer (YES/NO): NO